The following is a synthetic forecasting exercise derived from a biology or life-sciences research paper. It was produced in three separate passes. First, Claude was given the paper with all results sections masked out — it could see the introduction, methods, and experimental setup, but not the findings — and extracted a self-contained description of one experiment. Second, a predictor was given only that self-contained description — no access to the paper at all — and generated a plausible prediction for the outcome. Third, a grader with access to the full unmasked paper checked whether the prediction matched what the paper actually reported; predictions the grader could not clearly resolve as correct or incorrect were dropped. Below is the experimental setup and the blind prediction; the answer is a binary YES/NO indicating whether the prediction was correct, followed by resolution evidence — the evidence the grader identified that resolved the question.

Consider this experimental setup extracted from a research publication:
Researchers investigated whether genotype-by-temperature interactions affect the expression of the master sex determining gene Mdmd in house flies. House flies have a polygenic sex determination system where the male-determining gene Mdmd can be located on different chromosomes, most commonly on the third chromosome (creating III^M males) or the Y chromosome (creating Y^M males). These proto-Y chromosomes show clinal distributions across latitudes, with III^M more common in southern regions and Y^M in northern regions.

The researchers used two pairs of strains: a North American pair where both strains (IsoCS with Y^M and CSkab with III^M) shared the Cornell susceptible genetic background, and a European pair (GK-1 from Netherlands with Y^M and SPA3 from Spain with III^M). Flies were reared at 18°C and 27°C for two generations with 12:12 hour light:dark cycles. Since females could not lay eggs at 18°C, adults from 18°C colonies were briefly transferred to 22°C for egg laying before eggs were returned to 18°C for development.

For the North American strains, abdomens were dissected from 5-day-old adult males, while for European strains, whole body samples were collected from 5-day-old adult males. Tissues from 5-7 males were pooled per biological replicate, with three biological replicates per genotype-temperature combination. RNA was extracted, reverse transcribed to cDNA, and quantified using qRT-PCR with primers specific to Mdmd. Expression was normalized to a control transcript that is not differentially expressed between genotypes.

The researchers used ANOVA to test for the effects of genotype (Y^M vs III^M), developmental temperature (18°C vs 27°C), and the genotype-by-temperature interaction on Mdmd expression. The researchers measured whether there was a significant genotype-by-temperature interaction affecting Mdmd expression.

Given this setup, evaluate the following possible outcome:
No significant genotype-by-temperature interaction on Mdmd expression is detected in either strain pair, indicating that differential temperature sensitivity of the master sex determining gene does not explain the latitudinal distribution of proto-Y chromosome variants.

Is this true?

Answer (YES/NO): NO